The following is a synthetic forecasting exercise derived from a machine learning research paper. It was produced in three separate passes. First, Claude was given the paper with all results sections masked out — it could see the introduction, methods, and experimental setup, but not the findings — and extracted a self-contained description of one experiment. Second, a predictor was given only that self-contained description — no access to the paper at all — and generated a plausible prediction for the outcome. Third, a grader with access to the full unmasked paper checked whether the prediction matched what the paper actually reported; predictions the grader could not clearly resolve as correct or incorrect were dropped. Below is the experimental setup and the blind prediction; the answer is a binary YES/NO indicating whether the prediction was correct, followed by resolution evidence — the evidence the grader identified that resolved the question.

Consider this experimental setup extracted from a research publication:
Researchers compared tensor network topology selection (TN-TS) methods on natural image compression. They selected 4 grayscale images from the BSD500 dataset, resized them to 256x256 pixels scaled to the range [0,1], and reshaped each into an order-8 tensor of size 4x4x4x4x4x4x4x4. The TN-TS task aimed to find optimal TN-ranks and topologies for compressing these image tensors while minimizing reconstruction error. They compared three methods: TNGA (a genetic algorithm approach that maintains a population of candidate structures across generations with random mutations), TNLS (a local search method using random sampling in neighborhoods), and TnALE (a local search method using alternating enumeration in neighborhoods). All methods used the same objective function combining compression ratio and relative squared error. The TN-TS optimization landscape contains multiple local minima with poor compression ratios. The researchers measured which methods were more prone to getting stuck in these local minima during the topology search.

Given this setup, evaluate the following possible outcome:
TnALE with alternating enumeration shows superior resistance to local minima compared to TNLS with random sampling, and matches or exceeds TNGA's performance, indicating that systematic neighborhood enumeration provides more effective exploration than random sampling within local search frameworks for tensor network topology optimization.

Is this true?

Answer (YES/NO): NO